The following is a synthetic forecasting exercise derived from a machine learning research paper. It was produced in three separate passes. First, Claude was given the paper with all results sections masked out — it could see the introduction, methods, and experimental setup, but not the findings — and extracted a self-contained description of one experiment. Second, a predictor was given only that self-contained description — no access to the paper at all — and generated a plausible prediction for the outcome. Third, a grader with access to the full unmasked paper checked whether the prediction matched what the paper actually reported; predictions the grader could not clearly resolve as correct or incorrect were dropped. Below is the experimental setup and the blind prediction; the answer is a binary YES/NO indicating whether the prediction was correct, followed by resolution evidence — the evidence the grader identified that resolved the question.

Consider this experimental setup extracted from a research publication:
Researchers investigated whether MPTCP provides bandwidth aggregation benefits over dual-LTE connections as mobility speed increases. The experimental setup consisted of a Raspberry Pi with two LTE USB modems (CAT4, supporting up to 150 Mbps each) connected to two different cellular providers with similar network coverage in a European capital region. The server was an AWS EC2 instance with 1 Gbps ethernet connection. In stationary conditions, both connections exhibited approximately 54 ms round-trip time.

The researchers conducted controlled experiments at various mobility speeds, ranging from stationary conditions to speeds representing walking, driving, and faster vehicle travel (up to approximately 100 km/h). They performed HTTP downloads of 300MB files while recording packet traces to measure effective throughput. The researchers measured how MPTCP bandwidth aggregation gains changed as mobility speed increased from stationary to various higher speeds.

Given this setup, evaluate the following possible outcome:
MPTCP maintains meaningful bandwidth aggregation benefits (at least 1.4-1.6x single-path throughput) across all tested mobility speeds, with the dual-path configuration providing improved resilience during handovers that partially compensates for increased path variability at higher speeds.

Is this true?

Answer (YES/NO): NO